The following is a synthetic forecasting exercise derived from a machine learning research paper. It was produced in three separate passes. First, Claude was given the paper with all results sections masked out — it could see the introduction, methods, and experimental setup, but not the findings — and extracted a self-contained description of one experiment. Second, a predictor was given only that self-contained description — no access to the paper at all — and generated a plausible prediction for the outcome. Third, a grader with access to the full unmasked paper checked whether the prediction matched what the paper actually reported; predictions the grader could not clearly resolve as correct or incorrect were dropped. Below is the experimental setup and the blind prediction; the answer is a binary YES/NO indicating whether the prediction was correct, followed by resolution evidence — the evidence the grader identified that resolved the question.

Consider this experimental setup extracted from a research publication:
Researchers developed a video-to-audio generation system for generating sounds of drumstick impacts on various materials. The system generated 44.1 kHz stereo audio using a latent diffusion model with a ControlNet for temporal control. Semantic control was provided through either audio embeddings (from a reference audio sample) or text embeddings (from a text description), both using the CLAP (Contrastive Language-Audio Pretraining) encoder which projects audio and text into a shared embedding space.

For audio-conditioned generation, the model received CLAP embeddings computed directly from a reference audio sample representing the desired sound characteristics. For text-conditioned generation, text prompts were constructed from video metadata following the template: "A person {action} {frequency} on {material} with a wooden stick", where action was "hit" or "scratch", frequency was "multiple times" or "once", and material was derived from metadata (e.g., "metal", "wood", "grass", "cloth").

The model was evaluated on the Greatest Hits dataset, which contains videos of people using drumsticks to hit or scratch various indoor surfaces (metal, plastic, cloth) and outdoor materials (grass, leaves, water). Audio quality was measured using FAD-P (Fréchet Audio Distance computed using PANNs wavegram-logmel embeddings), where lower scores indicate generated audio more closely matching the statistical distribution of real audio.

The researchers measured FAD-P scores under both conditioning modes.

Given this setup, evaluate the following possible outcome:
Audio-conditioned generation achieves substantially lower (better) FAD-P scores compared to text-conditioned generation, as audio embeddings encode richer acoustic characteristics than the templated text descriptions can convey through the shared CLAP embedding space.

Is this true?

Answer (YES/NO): YES